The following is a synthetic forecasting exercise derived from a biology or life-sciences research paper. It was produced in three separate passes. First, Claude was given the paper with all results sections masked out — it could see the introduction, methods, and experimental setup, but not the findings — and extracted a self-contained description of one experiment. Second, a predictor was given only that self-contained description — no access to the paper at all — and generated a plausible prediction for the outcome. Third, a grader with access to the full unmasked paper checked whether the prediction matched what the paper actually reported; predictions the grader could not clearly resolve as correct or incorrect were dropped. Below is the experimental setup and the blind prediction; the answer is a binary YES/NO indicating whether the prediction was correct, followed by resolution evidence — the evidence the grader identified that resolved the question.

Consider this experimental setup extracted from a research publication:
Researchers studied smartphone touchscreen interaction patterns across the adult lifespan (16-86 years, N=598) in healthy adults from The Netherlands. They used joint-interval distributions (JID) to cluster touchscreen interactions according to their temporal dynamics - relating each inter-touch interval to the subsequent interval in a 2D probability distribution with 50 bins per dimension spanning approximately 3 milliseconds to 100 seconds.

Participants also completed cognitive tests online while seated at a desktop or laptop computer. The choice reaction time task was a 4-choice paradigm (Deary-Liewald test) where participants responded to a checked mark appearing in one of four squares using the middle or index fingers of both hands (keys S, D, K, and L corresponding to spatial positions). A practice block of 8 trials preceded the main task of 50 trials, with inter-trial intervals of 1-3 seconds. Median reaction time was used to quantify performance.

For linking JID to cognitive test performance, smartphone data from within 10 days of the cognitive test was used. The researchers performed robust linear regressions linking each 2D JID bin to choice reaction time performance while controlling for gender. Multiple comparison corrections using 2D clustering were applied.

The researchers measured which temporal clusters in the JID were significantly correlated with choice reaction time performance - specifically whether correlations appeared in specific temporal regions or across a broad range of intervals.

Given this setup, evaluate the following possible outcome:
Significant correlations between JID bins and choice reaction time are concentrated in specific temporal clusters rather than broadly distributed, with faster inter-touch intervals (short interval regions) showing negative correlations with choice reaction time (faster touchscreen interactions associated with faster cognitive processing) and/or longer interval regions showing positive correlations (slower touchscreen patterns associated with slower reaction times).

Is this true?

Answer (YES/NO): NO